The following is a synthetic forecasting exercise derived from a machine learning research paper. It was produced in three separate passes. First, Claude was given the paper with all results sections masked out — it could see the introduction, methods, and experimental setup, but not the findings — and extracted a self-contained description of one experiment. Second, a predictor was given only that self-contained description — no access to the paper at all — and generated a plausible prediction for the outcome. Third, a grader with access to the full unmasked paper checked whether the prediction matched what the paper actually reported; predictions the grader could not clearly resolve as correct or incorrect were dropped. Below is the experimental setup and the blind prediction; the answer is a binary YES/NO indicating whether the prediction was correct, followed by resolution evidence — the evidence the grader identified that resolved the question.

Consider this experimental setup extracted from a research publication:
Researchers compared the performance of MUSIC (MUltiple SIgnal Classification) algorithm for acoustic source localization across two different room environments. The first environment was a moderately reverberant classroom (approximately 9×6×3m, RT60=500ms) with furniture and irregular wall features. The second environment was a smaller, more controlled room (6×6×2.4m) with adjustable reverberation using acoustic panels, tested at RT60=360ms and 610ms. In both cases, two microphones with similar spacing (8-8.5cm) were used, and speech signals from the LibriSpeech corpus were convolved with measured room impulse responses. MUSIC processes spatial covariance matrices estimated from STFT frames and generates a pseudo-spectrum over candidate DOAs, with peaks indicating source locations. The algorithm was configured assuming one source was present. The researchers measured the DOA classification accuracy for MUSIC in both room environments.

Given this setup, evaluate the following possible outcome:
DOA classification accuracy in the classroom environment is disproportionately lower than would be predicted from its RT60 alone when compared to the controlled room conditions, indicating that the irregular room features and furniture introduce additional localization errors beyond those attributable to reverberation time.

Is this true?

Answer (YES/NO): NO